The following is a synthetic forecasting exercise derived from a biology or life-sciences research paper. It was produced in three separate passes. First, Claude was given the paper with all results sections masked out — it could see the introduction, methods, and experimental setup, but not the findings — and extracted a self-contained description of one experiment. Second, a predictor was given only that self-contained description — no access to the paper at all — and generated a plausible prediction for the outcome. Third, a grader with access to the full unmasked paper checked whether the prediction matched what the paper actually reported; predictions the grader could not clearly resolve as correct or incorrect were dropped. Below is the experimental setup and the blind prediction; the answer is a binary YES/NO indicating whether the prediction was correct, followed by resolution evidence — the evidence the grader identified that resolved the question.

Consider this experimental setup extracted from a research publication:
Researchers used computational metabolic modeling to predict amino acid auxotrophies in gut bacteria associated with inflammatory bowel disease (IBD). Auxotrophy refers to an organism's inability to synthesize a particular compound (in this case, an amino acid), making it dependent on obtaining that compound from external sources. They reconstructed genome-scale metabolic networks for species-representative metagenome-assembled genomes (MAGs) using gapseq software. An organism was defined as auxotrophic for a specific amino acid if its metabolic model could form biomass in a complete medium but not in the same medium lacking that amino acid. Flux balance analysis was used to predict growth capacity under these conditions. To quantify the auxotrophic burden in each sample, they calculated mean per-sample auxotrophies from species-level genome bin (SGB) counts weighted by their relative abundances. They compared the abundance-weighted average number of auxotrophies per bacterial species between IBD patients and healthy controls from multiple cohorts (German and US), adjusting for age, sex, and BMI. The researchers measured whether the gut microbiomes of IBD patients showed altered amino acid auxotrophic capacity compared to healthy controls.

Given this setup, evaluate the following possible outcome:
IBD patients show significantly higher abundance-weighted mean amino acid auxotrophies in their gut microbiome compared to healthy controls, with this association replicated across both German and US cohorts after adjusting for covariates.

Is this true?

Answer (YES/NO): NO